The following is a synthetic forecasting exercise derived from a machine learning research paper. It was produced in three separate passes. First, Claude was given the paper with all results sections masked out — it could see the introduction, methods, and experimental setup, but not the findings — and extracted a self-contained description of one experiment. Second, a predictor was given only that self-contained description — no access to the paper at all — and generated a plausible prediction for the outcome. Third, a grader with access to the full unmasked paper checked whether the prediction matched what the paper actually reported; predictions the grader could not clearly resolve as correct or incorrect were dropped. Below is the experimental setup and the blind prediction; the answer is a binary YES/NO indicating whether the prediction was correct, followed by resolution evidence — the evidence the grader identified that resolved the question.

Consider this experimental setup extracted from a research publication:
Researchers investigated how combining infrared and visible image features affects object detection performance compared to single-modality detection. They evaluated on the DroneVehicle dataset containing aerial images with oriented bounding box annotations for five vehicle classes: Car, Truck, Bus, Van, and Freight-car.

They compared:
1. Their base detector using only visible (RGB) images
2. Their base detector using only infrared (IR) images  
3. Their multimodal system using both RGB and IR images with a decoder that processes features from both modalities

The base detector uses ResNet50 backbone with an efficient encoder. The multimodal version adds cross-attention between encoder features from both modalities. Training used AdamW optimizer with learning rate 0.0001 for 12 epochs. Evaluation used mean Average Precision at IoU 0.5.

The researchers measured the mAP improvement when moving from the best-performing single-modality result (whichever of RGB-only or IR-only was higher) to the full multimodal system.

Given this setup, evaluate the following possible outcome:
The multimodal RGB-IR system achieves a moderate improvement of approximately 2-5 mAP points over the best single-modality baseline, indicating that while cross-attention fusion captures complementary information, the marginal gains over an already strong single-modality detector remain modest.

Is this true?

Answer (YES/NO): YES